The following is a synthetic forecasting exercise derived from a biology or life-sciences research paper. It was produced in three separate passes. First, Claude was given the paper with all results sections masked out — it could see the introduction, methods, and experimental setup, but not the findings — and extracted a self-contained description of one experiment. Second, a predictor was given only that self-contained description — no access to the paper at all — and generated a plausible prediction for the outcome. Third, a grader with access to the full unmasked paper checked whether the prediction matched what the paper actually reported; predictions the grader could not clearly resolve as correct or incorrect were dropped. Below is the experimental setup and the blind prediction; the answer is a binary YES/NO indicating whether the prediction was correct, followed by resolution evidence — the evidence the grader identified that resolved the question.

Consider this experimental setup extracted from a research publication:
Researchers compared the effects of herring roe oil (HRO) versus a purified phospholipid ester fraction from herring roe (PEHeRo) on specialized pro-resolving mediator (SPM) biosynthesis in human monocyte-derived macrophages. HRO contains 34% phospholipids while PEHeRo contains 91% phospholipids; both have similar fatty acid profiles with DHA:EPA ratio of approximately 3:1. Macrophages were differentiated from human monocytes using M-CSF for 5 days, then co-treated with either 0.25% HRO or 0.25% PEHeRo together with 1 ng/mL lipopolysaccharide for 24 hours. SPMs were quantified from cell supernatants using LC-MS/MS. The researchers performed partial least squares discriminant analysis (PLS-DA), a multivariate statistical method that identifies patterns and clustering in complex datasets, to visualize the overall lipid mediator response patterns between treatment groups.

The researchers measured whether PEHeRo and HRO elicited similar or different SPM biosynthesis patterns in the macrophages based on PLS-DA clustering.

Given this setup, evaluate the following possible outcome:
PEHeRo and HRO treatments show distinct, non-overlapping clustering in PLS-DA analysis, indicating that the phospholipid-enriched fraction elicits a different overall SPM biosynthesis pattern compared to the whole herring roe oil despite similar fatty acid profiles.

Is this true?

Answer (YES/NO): YES